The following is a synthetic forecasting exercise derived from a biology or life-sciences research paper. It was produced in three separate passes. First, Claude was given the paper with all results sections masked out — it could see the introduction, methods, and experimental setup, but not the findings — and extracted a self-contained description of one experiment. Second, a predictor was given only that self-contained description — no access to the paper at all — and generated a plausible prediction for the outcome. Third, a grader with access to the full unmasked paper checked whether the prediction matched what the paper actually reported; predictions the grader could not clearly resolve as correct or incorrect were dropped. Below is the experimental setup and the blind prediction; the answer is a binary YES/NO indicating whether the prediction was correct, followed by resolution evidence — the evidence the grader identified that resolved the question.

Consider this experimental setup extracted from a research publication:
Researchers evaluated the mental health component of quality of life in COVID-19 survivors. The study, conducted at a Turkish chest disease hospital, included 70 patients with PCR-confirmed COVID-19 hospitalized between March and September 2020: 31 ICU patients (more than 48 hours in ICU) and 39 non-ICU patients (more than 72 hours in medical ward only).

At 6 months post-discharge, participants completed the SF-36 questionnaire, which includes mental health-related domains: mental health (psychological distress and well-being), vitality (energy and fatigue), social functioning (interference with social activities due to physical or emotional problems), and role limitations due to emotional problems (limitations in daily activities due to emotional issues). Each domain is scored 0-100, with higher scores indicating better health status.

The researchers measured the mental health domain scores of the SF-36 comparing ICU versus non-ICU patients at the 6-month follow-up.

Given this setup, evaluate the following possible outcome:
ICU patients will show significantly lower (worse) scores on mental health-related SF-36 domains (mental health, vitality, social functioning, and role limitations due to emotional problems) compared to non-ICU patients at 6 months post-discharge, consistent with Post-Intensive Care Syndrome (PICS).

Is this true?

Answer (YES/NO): NO